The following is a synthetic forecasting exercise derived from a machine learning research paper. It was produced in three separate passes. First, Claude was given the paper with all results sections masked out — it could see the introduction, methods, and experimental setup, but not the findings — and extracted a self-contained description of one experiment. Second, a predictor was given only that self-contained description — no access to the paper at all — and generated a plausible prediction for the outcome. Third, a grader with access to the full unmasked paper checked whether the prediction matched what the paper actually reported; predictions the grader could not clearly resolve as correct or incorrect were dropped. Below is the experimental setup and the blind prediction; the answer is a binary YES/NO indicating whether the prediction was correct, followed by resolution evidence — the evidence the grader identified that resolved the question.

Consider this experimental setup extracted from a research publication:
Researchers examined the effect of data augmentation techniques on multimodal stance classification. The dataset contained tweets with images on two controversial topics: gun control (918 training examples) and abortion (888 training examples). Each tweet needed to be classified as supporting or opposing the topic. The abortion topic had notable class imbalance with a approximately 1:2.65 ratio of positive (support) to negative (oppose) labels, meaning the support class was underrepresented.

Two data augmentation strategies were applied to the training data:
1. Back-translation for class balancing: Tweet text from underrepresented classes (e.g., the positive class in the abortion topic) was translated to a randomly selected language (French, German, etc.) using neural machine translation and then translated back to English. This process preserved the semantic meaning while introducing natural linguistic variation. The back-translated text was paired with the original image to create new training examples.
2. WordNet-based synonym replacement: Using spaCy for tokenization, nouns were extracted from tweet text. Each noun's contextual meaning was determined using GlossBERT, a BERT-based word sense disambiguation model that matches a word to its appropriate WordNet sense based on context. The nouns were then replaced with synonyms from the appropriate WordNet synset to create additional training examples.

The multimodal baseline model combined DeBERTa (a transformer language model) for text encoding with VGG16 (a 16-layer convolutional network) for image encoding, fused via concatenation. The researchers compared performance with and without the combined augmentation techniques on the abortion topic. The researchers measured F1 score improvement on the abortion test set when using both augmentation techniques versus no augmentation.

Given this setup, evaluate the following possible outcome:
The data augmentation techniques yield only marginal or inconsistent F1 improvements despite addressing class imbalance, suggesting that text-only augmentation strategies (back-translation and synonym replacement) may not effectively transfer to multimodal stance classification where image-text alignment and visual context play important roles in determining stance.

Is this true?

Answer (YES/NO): NO